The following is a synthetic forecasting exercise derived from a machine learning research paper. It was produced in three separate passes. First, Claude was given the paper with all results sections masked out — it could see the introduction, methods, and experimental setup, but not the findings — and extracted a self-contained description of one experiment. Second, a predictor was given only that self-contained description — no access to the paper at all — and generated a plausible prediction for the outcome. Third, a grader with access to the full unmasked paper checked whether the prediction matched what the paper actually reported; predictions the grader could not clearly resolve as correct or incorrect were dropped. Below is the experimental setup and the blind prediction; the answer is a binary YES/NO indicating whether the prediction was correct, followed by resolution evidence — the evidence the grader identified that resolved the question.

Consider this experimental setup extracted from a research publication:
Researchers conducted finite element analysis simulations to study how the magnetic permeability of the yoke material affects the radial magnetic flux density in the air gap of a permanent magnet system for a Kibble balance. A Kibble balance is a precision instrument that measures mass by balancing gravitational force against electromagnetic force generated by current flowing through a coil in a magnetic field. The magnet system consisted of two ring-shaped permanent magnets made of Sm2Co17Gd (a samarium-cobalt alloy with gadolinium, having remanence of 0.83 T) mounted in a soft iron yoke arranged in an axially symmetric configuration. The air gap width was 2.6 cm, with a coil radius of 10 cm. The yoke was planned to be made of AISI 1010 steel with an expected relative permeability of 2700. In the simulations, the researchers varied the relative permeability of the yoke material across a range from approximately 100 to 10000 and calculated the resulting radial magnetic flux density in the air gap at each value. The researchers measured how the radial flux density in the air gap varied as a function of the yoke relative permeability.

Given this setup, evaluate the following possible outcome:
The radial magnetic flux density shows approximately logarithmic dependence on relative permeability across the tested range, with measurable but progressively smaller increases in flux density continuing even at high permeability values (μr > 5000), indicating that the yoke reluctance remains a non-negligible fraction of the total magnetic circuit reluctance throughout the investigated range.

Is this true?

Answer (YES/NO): NO